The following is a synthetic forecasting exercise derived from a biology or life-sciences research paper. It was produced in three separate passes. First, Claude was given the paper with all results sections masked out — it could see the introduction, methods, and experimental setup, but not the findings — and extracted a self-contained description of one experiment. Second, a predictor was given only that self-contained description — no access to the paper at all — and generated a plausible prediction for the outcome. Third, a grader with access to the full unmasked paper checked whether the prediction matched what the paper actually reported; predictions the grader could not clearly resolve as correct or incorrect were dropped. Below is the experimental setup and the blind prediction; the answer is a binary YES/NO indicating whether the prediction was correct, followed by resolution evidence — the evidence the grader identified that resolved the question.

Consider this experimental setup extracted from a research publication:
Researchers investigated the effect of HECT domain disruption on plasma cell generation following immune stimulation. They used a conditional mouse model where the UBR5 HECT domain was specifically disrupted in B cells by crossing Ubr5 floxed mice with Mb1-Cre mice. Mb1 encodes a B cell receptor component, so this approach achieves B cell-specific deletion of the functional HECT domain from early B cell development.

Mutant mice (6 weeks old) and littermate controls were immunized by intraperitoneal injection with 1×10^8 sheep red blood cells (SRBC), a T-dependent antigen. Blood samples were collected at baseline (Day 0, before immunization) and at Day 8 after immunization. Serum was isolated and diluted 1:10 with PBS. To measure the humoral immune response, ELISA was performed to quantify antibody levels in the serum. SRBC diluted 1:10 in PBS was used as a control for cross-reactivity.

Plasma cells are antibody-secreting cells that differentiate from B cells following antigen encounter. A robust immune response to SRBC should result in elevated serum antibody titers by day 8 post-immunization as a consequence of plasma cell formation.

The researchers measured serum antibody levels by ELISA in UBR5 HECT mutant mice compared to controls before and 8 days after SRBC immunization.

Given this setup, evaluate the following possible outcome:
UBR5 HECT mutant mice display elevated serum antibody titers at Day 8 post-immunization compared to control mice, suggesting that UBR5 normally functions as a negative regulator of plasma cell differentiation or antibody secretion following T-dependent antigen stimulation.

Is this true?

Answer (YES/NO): NO